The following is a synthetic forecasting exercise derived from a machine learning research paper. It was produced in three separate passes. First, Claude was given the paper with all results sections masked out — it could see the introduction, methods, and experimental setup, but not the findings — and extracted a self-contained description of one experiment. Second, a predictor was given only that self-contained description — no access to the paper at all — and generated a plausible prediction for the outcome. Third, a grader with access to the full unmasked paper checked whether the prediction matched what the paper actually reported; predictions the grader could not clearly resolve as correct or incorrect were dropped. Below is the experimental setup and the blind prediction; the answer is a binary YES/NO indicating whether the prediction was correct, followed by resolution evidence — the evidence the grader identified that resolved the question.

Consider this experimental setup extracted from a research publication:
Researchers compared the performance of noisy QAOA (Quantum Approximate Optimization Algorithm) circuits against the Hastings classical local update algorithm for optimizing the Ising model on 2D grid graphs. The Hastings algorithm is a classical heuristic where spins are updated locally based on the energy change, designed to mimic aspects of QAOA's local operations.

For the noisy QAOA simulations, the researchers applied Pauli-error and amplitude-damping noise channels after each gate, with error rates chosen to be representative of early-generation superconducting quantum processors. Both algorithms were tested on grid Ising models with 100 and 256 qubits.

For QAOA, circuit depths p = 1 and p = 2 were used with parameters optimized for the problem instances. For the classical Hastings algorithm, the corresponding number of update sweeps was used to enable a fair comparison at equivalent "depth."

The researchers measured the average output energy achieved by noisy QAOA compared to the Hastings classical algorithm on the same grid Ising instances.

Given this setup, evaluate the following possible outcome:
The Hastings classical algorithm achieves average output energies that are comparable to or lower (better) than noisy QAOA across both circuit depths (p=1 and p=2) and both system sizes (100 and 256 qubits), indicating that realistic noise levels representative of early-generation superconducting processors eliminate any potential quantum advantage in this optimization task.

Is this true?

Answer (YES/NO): NO